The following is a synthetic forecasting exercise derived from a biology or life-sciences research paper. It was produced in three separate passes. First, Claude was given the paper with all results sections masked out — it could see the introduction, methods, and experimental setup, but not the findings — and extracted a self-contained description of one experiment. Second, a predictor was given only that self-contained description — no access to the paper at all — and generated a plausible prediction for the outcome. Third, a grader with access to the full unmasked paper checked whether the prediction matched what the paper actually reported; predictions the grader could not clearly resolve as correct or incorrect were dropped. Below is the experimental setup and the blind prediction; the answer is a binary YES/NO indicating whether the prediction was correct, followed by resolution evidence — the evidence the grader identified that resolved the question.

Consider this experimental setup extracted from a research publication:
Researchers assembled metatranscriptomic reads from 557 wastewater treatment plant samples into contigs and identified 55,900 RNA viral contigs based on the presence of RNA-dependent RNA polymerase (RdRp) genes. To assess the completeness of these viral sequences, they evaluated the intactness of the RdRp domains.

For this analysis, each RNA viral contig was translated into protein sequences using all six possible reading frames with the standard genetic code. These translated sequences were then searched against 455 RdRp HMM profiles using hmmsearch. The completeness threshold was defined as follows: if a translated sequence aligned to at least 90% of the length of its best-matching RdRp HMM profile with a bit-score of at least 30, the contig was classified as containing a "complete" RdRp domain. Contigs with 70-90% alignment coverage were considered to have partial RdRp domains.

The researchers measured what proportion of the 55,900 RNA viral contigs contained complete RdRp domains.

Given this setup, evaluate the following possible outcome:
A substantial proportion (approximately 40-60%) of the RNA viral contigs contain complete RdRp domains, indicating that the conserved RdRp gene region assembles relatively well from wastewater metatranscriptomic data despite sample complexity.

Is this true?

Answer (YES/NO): NO